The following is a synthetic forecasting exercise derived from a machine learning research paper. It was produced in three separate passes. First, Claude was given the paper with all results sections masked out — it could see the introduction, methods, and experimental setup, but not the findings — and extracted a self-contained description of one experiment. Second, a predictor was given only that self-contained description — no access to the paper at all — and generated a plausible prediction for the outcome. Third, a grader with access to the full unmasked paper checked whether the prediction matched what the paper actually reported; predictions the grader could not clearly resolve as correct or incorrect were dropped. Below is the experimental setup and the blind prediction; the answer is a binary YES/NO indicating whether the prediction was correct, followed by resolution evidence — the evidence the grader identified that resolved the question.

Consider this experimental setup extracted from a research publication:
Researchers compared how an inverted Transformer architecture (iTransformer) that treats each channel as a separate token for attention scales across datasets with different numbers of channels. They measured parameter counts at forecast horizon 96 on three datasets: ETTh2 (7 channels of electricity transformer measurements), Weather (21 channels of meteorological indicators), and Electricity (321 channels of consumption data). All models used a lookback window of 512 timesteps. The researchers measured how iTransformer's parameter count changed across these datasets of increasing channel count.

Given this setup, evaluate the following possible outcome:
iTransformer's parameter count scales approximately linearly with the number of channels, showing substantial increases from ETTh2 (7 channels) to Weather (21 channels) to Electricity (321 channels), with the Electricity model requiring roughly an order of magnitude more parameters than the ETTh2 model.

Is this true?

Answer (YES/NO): NO